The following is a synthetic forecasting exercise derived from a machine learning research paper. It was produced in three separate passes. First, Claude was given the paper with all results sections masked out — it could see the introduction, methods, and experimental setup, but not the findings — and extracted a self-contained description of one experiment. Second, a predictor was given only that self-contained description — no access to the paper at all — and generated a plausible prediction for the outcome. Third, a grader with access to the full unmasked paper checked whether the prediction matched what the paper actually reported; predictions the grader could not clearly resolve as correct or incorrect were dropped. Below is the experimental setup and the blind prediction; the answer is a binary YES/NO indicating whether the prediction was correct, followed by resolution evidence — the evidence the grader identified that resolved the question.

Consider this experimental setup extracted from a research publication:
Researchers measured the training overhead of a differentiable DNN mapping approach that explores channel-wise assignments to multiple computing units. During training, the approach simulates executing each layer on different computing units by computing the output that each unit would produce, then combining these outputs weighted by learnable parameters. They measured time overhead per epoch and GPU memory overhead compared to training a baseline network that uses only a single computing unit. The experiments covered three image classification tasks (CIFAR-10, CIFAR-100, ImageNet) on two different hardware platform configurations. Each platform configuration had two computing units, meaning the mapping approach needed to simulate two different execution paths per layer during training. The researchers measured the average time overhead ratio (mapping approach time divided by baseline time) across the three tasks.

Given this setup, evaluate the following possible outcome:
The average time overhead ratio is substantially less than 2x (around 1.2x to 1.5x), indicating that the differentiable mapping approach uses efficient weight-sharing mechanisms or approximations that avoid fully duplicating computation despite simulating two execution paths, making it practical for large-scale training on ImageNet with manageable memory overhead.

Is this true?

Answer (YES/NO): NO